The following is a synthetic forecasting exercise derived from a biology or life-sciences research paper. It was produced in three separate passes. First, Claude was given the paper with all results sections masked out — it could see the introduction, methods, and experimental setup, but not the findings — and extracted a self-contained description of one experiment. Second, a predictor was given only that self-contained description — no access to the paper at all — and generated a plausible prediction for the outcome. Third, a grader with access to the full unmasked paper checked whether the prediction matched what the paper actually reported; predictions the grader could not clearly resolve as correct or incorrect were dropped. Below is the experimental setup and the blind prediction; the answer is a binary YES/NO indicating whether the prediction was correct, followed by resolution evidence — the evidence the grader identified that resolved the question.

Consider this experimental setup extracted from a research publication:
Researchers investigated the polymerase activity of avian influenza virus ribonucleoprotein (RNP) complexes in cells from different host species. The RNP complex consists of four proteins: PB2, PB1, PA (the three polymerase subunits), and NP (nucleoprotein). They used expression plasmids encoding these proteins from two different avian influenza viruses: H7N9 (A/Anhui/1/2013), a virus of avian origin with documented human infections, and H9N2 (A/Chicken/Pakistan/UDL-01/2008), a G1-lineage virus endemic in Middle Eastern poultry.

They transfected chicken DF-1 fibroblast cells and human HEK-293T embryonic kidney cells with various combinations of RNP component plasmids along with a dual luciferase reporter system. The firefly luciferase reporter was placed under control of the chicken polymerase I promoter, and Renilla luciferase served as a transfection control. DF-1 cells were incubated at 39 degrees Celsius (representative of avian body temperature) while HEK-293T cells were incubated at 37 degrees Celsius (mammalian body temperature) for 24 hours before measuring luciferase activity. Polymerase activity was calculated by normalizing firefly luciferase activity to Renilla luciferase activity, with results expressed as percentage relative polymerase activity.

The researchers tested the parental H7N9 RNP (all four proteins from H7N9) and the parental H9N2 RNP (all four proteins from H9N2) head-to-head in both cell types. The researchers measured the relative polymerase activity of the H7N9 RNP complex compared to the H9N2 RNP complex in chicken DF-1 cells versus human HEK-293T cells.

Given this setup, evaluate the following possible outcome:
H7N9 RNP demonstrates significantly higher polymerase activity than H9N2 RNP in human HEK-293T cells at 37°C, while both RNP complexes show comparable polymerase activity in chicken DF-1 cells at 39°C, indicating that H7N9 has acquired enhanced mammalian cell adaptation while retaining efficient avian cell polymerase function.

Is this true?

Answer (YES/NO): NO